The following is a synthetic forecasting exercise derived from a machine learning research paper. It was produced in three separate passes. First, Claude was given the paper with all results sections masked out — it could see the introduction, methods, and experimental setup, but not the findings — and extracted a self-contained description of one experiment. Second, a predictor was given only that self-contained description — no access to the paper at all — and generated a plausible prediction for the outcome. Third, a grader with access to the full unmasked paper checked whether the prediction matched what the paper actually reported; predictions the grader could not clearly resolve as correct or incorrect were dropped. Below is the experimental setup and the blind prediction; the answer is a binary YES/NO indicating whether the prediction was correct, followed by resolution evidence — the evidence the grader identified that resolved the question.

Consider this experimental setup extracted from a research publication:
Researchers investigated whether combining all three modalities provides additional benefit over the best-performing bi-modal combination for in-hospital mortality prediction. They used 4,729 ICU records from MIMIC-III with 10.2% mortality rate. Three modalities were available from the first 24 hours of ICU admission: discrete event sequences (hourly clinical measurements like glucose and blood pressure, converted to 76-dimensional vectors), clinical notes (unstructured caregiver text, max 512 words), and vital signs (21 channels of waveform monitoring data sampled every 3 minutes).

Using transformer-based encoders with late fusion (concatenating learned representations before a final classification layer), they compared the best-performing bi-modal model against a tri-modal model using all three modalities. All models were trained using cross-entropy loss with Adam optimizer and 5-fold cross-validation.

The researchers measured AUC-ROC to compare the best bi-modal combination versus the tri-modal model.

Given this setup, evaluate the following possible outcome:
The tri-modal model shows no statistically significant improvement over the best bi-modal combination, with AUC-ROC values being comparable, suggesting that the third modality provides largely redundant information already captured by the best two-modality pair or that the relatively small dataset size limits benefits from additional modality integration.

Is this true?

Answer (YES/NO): NO